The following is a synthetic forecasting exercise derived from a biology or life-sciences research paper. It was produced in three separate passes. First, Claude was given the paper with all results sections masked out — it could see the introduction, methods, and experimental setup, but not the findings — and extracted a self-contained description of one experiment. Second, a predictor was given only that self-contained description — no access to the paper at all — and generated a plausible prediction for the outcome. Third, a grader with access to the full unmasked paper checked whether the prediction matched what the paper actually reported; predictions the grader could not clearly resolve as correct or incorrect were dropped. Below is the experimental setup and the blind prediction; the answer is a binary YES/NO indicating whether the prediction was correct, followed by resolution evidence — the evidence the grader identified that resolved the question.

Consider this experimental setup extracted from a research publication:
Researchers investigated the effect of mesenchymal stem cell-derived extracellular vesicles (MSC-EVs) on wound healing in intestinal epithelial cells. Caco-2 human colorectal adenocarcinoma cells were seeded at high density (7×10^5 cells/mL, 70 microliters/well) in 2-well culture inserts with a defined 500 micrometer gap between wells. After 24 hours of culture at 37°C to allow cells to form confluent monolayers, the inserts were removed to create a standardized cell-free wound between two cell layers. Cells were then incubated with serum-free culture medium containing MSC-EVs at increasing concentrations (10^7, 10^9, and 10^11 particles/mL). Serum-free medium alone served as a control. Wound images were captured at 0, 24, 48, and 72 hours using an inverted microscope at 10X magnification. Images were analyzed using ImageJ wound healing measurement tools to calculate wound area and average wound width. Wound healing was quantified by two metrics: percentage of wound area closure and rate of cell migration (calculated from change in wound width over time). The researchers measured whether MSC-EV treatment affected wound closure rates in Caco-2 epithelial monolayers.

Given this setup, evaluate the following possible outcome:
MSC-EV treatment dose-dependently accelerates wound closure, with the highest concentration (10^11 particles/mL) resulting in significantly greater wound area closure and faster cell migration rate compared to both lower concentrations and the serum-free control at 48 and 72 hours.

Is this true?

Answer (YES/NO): NO